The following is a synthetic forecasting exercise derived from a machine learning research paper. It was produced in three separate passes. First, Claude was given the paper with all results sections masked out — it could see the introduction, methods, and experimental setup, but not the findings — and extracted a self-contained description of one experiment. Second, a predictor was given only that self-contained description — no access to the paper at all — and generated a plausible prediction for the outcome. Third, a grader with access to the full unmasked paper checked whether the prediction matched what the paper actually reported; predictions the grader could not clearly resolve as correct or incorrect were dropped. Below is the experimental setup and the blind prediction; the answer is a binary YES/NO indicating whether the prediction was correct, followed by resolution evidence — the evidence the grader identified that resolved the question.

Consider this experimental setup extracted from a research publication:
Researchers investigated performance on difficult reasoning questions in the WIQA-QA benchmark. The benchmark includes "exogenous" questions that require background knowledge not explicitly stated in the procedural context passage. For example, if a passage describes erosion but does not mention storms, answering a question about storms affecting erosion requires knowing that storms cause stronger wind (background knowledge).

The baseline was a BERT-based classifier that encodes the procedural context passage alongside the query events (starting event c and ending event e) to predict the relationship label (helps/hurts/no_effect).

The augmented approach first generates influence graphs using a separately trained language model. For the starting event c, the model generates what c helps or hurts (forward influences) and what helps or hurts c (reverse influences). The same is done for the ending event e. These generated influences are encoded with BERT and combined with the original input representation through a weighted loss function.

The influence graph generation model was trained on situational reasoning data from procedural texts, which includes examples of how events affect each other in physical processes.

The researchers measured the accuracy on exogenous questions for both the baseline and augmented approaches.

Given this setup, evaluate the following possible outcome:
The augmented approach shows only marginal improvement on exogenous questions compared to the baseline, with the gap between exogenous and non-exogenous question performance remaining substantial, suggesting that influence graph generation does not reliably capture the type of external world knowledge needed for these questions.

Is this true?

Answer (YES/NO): NO